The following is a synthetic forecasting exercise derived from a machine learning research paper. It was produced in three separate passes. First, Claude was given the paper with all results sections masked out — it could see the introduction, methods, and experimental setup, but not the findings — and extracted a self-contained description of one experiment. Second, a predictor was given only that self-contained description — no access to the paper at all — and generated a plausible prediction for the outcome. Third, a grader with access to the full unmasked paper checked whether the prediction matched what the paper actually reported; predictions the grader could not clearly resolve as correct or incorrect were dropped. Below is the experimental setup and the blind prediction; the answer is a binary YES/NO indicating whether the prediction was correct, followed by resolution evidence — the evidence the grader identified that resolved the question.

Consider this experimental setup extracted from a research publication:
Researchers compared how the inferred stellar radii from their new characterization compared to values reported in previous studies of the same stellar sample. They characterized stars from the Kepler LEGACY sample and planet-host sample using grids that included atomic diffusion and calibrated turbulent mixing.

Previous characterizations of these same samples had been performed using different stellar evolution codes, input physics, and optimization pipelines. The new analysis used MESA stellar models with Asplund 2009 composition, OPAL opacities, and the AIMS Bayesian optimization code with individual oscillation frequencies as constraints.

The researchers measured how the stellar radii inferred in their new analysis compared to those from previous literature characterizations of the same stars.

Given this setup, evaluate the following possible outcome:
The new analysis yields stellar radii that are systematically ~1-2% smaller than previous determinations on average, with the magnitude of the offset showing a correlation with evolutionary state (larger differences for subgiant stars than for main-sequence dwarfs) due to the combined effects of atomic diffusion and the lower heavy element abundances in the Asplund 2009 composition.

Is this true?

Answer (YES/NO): NO